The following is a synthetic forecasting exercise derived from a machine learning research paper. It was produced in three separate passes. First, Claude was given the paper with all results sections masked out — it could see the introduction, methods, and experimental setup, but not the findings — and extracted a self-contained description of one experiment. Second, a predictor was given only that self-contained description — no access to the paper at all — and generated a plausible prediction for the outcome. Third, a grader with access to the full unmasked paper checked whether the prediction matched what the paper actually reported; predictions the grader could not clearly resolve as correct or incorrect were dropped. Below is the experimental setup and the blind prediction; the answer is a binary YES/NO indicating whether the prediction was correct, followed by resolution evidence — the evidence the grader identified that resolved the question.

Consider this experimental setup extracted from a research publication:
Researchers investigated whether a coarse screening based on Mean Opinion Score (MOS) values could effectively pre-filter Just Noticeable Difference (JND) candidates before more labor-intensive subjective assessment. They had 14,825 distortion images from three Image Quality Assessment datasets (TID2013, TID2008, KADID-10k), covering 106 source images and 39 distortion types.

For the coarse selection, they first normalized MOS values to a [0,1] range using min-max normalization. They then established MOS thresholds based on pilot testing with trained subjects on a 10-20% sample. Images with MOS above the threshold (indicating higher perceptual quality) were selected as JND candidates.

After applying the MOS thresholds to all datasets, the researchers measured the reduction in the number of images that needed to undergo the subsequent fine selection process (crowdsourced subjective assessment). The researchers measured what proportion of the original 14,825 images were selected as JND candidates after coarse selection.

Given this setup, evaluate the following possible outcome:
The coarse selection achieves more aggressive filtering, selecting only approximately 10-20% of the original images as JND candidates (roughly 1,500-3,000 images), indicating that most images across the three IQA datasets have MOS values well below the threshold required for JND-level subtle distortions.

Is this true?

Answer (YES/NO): YES